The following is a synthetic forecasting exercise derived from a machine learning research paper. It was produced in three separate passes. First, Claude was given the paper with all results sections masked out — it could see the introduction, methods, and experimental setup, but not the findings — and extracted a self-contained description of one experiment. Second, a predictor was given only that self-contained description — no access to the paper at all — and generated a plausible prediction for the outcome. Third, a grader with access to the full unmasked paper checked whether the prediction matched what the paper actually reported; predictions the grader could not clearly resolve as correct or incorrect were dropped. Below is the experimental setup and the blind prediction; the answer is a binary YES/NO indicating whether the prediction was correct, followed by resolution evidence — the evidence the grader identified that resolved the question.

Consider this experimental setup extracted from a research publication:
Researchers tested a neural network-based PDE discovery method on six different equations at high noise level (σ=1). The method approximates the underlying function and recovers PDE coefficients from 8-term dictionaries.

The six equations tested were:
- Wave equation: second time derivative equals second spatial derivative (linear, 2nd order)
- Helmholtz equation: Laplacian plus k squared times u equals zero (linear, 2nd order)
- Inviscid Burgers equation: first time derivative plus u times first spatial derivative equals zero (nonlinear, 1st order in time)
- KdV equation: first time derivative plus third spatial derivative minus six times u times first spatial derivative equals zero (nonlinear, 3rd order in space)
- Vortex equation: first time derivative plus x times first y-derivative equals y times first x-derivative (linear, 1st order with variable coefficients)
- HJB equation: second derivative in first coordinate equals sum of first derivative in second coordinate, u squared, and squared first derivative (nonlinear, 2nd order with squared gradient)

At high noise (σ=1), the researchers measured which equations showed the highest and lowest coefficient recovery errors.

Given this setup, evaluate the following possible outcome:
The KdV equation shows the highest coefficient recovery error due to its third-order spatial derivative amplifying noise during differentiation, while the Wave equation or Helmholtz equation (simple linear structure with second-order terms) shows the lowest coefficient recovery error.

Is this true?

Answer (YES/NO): YES